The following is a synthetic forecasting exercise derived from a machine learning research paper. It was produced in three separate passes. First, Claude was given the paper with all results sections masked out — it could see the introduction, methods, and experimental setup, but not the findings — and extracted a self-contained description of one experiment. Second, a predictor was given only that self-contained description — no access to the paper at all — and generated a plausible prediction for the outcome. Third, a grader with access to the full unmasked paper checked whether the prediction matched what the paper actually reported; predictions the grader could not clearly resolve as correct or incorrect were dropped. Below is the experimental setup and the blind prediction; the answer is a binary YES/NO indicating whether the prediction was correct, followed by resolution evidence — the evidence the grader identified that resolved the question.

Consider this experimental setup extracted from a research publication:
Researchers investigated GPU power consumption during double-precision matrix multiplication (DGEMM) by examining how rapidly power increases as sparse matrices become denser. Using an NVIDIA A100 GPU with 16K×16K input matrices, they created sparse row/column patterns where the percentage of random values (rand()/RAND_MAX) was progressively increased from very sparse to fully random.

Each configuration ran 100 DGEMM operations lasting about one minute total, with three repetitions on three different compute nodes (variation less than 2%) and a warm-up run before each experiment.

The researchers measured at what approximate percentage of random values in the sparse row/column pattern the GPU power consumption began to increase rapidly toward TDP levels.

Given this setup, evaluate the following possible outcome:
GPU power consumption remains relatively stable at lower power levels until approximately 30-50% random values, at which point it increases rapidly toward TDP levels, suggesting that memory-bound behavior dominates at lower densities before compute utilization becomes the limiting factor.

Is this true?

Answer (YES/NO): NO